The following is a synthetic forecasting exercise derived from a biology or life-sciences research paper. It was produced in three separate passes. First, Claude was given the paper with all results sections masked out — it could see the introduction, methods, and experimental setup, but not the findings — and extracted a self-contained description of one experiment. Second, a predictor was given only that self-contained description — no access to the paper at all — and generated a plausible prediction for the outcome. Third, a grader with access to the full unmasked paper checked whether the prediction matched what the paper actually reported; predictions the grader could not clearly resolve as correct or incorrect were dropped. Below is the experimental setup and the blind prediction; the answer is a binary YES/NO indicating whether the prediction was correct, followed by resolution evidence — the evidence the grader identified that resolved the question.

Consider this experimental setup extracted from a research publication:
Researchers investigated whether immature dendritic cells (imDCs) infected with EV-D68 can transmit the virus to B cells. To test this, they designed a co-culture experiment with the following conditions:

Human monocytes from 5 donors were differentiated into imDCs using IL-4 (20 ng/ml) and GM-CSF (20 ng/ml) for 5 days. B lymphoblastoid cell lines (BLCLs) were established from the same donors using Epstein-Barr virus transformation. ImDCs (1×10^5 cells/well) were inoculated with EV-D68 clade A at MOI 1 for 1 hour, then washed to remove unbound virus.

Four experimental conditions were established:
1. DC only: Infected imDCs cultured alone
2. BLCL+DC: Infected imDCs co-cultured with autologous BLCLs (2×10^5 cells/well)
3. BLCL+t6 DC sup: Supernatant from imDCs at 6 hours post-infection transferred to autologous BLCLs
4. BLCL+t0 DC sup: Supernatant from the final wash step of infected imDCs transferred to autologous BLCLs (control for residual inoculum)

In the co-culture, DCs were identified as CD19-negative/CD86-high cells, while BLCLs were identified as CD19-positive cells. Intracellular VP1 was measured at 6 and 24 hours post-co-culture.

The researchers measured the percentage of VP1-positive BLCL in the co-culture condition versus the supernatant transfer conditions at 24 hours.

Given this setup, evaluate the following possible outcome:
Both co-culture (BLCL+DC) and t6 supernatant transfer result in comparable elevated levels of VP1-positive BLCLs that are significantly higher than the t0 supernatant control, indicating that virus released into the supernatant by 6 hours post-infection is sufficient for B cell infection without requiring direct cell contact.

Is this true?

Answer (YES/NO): NO